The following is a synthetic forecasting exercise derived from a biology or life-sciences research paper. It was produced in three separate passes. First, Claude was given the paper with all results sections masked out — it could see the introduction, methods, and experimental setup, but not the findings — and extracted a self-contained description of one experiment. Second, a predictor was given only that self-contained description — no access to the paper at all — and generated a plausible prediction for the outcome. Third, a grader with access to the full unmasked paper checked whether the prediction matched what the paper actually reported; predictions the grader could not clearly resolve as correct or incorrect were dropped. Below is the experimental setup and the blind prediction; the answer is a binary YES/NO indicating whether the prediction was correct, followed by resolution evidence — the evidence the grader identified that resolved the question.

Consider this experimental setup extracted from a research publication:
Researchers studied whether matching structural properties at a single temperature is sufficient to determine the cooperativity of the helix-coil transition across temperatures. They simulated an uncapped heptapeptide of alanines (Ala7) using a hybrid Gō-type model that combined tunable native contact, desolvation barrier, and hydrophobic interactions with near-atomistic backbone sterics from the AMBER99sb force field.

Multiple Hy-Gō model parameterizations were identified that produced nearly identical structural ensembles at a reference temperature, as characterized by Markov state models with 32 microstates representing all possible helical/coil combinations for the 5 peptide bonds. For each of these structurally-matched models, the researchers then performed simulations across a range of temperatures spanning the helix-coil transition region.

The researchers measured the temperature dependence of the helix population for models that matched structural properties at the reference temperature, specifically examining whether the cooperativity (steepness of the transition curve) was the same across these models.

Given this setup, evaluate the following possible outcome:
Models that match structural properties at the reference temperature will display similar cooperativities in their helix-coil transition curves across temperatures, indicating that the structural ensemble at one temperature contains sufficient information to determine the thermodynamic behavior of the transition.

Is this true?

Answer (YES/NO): NO